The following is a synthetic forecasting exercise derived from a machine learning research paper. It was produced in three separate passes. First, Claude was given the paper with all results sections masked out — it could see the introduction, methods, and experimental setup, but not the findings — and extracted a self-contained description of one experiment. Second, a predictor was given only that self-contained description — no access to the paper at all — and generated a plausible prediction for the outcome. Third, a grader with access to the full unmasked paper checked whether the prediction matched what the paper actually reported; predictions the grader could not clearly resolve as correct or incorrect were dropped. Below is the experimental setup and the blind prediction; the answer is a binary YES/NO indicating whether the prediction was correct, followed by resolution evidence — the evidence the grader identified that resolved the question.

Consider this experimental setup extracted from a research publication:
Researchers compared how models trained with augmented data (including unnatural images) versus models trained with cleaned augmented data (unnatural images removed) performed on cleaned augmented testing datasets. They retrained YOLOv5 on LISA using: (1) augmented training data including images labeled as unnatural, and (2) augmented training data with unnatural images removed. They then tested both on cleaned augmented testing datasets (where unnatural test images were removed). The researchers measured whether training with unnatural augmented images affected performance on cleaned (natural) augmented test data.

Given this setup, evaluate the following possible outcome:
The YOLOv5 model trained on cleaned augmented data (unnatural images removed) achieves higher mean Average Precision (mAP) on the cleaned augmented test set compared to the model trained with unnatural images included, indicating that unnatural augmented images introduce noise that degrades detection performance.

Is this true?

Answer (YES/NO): NO